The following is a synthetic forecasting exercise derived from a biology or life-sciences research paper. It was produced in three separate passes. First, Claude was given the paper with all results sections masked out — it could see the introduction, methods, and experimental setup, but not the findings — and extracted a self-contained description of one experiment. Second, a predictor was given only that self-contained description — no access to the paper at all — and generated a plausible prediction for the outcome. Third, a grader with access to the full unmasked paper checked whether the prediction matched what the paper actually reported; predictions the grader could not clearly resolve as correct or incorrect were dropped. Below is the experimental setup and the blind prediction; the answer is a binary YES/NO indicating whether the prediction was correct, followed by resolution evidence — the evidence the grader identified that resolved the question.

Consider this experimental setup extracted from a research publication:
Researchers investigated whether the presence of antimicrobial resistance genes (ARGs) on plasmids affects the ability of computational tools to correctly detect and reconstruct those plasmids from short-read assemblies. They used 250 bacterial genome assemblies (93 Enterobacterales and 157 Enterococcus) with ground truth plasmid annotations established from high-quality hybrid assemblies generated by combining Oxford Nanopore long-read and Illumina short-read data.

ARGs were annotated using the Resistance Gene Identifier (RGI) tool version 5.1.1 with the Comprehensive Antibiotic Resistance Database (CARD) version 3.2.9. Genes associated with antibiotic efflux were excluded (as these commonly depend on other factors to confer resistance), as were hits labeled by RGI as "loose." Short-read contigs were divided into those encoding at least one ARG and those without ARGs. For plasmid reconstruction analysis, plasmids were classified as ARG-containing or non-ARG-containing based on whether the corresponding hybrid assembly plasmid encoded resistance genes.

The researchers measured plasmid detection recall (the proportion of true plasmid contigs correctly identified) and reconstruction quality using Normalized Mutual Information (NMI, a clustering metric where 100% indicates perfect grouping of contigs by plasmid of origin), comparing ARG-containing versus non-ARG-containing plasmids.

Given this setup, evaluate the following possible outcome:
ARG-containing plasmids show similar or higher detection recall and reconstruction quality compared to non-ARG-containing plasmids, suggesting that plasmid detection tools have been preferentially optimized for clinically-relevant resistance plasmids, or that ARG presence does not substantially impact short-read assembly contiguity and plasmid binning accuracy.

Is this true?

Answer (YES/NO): NO